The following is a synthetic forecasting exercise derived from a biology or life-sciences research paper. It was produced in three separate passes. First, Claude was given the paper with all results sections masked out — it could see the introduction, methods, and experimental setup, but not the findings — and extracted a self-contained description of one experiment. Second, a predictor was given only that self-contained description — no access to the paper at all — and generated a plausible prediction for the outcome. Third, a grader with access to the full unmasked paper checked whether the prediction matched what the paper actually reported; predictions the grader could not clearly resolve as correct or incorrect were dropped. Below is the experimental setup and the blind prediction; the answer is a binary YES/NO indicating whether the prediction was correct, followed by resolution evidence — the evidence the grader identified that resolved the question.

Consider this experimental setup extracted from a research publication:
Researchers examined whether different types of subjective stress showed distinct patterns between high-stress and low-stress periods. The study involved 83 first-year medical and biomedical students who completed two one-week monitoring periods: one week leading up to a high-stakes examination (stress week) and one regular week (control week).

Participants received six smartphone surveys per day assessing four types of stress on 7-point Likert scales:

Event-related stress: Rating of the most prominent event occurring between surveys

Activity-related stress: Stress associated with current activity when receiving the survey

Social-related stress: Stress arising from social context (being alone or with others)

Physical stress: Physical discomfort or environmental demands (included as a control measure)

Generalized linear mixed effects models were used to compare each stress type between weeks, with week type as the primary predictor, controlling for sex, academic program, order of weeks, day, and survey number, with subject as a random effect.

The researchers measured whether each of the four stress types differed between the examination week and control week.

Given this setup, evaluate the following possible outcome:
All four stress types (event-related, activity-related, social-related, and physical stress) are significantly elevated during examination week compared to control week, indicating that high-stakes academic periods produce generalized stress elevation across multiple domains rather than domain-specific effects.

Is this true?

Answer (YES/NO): NO